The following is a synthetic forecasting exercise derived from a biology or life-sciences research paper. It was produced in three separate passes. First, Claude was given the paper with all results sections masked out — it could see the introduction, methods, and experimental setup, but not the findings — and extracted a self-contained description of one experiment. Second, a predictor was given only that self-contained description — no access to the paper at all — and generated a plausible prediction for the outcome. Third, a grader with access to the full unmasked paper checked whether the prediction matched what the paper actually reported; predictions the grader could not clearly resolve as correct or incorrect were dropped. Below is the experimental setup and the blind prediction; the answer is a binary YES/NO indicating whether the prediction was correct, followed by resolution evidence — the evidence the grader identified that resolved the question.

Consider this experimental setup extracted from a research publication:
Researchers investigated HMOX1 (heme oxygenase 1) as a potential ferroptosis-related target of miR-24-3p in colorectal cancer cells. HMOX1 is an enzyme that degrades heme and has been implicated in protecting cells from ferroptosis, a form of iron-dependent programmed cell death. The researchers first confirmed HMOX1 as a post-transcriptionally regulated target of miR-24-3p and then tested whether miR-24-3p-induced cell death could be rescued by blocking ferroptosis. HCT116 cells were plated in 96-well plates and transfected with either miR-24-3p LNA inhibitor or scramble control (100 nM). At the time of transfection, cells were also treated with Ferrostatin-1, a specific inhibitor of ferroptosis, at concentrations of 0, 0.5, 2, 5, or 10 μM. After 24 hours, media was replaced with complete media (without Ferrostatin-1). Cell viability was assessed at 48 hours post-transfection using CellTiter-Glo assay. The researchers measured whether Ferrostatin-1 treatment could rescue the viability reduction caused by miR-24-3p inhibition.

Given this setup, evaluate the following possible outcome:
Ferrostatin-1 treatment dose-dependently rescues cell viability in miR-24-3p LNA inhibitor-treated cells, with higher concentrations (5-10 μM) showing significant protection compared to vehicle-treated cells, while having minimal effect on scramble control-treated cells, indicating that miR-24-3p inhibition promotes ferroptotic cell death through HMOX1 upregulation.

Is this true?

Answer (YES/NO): NO